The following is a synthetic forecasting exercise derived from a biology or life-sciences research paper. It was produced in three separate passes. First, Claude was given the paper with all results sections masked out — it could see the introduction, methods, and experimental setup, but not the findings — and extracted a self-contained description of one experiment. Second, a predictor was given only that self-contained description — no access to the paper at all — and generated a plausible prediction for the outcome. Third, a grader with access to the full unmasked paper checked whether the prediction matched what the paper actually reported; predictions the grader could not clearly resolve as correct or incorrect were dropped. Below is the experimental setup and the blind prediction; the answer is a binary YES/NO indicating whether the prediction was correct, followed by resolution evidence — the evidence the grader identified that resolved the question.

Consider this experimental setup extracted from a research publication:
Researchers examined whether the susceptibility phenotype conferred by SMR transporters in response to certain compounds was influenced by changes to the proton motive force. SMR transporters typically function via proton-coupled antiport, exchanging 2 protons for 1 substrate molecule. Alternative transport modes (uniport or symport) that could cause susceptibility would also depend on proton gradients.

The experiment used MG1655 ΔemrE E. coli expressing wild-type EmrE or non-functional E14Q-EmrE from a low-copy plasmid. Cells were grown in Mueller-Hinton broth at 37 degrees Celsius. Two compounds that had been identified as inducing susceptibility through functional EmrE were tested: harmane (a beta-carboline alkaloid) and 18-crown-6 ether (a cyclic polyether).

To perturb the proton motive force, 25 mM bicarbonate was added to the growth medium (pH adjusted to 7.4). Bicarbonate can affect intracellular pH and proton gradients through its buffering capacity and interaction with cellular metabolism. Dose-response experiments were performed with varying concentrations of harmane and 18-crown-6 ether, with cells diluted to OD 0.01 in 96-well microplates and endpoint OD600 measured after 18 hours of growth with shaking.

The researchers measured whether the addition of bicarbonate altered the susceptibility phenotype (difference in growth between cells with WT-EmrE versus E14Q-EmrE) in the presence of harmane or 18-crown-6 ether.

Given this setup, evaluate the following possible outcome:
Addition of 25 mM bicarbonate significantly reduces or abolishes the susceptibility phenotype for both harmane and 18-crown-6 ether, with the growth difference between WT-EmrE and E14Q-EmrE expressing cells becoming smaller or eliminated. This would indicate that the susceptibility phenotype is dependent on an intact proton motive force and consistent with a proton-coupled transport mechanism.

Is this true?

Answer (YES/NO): YES